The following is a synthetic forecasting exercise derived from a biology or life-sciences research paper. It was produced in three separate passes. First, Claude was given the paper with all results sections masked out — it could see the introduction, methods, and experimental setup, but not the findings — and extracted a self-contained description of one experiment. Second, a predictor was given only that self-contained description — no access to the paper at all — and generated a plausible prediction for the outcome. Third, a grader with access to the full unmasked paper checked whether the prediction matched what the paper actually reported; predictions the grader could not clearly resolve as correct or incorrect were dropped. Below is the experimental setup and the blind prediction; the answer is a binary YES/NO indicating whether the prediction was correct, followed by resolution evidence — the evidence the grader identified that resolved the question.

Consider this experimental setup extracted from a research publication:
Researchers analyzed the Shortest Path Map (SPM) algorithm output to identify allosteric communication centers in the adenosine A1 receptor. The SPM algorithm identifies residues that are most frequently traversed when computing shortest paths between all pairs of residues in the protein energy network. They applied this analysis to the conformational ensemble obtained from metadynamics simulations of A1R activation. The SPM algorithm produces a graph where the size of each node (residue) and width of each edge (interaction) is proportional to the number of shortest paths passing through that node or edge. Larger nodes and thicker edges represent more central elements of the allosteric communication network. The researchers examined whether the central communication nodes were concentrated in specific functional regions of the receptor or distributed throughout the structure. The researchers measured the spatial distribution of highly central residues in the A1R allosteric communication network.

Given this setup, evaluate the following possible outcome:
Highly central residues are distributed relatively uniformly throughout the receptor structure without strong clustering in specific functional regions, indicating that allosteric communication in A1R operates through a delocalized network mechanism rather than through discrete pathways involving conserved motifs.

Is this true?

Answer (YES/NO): NO